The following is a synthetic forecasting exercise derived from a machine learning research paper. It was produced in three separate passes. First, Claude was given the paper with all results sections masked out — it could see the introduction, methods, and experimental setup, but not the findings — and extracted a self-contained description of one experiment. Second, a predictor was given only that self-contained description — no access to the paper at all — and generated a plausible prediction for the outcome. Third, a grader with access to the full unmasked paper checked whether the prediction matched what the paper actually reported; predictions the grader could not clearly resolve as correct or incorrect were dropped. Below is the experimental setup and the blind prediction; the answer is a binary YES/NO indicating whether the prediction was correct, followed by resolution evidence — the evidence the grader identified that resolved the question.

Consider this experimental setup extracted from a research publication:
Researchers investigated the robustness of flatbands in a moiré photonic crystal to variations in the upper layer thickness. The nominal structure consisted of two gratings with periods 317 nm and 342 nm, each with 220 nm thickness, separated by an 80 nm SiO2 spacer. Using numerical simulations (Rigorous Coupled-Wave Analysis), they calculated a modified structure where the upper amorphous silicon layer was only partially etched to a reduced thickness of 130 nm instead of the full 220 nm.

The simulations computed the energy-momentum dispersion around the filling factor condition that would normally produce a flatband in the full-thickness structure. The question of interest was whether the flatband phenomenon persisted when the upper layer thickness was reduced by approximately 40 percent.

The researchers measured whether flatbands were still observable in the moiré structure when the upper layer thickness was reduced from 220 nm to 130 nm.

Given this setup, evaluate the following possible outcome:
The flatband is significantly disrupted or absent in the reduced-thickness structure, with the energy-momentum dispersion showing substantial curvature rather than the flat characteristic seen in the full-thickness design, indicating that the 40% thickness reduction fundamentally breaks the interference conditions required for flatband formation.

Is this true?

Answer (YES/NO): NO